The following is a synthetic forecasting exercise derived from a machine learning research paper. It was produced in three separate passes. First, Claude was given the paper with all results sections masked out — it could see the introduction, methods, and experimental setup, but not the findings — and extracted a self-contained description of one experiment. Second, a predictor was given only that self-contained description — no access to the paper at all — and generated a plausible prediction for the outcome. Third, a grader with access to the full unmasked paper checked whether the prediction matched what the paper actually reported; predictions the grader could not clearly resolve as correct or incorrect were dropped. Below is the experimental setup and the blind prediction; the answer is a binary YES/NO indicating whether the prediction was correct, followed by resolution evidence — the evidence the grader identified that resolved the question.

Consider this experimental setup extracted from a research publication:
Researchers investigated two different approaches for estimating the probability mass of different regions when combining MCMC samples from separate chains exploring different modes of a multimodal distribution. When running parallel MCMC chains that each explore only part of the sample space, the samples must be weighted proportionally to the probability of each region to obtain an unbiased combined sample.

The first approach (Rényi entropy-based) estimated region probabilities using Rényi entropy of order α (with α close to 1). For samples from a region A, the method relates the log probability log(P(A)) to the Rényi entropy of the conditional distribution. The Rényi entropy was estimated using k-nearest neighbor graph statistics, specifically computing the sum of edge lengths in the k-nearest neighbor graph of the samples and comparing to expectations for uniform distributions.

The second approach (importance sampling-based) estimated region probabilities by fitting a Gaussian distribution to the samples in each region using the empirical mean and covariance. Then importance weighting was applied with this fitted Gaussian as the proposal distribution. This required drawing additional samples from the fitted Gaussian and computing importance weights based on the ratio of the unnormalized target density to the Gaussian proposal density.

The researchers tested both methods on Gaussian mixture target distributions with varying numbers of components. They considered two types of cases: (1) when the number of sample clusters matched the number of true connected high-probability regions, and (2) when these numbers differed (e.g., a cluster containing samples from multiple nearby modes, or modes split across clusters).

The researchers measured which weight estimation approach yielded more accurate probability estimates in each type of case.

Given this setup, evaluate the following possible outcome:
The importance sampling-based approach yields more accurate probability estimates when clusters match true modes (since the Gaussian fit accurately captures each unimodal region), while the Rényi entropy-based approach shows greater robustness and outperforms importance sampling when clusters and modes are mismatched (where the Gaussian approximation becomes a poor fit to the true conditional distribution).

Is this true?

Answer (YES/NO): NO